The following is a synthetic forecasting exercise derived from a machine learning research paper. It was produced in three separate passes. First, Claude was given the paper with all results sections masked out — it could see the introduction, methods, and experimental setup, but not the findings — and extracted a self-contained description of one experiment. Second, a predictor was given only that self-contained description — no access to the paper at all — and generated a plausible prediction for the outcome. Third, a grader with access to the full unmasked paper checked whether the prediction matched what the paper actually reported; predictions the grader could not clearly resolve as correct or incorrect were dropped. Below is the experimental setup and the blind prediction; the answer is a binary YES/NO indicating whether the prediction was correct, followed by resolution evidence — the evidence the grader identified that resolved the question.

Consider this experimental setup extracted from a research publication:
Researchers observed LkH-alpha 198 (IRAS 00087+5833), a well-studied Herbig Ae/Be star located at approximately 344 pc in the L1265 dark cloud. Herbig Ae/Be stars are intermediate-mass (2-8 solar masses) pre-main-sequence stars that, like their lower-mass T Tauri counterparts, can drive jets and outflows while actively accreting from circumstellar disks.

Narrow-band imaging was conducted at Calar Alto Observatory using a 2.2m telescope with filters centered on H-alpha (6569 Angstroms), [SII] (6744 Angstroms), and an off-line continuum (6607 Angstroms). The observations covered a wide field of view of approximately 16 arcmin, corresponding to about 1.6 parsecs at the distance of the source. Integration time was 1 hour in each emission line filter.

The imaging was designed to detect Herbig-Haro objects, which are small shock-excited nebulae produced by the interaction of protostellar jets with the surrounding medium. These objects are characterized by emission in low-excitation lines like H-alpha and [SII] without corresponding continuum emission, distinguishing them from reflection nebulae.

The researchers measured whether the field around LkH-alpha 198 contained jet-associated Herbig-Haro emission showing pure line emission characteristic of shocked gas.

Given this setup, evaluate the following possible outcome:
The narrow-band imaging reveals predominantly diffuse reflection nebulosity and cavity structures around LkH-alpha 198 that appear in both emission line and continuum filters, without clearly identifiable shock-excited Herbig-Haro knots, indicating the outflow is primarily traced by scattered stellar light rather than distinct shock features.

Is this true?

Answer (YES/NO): NO